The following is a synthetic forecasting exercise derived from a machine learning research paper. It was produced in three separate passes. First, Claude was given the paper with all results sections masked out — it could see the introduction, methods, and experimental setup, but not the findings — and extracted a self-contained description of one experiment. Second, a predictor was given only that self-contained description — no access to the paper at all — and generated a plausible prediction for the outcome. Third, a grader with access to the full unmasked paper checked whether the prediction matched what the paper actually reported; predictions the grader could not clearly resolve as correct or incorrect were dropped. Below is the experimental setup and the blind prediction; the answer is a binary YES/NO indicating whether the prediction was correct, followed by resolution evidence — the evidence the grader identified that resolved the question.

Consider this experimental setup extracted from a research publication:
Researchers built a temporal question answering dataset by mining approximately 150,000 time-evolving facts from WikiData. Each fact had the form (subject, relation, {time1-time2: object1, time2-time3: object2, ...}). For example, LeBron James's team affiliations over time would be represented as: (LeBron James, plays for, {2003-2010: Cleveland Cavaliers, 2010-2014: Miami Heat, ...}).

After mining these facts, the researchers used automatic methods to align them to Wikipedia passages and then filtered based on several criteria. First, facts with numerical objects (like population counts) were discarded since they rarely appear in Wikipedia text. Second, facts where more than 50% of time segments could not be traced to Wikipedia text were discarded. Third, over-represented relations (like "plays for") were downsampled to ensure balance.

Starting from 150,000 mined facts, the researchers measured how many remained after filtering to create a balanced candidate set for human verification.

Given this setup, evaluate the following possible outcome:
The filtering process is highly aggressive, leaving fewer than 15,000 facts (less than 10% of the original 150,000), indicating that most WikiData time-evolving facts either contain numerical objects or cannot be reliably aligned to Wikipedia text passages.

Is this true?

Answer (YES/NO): YES